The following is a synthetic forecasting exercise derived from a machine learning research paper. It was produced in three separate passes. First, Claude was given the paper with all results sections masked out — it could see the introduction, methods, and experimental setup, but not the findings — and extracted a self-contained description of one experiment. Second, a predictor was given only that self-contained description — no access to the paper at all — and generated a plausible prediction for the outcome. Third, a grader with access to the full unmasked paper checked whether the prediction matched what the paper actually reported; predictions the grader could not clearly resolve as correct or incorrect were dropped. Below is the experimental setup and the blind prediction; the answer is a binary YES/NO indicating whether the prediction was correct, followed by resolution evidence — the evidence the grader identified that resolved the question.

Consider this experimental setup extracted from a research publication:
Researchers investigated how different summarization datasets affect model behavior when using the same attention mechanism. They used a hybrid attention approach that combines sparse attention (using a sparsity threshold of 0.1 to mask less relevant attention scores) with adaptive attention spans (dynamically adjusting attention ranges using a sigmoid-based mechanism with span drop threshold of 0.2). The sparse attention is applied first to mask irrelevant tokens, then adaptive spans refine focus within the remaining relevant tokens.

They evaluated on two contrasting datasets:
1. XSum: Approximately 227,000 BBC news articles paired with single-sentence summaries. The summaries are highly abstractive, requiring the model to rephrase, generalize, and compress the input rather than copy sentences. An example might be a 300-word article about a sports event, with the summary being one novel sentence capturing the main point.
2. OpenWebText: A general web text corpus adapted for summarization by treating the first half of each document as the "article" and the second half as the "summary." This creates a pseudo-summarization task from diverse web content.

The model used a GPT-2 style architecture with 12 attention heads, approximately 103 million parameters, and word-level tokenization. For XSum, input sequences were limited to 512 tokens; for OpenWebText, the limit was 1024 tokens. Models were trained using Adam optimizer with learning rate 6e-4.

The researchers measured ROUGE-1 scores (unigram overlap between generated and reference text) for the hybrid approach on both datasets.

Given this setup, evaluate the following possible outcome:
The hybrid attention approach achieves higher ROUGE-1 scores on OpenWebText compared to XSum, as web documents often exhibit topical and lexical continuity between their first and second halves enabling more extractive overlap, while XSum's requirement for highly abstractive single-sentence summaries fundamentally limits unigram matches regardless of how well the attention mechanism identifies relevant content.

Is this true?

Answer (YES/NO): YES